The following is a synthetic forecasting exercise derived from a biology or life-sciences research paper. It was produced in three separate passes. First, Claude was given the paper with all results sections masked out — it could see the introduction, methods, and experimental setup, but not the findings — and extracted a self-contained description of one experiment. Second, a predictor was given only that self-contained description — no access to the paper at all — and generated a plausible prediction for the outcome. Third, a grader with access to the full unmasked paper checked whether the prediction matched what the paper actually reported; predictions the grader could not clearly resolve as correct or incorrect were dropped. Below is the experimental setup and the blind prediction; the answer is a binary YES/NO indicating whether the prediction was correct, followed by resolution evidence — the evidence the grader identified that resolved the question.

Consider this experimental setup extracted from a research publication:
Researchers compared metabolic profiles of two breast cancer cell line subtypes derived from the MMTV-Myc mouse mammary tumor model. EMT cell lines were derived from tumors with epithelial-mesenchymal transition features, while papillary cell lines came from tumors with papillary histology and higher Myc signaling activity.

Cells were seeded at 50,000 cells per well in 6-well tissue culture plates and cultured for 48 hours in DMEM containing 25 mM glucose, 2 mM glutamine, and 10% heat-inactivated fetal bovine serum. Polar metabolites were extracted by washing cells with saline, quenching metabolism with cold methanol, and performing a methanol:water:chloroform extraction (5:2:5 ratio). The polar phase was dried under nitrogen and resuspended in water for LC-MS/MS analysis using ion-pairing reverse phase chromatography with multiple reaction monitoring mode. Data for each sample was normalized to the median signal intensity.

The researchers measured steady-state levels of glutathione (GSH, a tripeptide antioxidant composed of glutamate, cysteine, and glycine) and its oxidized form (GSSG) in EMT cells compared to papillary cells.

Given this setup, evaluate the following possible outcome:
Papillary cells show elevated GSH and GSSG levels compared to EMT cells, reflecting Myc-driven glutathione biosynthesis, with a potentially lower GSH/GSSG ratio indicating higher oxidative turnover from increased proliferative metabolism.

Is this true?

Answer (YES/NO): NO